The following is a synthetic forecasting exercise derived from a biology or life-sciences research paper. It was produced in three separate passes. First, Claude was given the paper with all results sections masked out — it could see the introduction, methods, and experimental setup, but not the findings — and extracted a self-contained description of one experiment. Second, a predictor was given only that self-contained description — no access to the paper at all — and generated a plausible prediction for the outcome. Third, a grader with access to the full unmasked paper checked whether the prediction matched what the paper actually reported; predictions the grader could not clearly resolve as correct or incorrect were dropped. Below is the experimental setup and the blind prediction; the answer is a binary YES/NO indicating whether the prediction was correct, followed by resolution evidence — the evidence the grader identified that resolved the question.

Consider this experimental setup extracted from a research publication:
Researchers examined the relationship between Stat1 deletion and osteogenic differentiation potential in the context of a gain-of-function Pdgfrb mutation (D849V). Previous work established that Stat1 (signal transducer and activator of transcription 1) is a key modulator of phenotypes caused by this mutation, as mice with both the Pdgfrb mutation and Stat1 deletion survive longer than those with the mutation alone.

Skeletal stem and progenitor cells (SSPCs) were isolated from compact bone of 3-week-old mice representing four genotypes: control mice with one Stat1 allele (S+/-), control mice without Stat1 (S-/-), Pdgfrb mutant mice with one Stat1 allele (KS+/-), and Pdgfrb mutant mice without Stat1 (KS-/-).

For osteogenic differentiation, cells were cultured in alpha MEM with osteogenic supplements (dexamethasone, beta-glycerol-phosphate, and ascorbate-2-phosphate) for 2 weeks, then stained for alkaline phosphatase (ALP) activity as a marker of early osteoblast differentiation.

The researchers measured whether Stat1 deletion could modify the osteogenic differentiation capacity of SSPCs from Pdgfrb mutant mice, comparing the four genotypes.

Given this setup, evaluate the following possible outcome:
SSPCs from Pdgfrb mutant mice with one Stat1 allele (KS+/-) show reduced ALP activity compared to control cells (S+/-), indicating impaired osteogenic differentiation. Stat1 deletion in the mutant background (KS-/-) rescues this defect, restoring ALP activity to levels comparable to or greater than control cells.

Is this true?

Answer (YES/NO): NO